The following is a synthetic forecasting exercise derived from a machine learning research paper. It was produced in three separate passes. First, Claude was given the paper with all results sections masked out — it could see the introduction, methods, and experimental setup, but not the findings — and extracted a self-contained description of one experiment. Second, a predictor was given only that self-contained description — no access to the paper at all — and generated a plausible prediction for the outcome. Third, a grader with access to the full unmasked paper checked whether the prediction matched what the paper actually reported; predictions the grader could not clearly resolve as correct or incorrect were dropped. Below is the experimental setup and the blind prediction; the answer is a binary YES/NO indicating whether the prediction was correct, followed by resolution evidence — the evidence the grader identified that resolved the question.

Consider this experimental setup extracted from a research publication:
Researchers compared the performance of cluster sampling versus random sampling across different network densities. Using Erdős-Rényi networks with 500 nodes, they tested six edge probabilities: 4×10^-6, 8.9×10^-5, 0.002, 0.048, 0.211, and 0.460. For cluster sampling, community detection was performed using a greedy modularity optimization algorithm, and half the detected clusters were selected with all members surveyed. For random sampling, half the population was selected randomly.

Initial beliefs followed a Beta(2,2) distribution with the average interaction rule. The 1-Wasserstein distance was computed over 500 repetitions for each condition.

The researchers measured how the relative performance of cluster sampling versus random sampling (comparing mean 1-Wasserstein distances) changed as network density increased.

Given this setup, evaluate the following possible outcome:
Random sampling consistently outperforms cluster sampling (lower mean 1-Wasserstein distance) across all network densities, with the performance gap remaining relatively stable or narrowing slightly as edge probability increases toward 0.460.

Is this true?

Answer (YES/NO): NO